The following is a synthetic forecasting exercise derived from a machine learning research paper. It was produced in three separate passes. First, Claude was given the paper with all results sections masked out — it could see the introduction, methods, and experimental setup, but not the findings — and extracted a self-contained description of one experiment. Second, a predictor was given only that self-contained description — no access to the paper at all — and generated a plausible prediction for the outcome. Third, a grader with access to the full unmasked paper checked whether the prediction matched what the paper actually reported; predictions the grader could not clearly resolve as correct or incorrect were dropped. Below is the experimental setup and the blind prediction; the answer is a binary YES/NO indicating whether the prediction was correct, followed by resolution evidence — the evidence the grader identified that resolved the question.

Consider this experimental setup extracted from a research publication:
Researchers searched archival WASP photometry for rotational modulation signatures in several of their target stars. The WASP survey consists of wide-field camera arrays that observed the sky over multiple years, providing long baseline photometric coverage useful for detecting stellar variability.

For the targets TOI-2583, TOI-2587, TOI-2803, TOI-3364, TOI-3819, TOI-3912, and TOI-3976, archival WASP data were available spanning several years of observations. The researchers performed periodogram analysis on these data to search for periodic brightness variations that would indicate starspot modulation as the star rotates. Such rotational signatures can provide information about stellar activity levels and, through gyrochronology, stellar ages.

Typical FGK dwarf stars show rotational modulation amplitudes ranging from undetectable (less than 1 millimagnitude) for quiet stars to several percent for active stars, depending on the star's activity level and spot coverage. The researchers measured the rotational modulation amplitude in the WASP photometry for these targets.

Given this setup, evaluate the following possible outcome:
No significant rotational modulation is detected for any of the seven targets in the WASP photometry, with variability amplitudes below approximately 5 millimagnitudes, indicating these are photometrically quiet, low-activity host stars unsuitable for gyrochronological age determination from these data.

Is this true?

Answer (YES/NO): YES